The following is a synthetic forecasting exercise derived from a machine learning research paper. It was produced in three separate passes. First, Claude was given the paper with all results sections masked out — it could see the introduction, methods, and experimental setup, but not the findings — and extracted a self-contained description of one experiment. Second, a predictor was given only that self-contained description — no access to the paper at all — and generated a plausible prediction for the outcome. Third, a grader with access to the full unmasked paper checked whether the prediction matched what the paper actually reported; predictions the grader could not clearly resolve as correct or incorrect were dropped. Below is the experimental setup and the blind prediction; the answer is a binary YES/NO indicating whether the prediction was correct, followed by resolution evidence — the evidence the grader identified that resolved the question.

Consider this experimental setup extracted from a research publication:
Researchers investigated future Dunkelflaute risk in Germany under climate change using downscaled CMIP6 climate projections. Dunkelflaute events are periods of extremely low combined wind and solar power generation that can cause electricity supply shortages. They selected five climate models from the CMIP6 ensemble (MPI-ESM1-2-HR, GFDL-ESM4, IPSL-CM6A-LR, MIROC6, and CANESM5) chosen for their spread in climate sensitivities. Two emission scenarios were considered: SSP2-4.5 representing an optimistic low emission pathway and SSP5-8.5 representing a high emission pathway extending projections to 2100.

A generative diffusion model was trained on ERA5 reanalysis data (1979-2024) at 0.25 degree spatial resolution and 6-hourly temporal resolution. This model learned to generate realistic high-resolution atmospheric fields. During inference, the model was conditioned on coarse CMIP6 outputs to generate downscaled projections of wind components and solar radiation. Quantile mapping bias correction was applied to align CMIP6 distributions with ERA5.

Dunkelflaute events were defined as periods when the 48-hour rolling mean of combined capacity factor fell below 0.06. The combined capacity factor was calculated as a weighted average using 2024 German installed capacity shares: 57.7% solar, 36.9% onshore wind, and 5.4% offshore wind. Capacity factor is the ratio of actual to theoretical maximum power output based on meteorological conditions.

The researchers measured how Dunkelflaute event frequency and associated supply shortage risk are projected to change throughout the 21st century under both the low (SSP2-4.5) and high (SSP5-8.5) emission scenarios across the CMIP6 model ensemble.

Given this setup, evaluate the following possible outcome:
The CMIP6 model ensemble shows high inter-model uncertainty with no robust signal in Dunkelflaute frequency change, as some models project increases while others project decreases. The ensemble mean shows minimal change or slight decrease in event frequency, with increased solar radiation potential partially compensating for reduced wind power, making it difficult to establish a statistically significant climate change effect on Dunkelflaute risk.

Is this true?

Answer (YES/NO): NO